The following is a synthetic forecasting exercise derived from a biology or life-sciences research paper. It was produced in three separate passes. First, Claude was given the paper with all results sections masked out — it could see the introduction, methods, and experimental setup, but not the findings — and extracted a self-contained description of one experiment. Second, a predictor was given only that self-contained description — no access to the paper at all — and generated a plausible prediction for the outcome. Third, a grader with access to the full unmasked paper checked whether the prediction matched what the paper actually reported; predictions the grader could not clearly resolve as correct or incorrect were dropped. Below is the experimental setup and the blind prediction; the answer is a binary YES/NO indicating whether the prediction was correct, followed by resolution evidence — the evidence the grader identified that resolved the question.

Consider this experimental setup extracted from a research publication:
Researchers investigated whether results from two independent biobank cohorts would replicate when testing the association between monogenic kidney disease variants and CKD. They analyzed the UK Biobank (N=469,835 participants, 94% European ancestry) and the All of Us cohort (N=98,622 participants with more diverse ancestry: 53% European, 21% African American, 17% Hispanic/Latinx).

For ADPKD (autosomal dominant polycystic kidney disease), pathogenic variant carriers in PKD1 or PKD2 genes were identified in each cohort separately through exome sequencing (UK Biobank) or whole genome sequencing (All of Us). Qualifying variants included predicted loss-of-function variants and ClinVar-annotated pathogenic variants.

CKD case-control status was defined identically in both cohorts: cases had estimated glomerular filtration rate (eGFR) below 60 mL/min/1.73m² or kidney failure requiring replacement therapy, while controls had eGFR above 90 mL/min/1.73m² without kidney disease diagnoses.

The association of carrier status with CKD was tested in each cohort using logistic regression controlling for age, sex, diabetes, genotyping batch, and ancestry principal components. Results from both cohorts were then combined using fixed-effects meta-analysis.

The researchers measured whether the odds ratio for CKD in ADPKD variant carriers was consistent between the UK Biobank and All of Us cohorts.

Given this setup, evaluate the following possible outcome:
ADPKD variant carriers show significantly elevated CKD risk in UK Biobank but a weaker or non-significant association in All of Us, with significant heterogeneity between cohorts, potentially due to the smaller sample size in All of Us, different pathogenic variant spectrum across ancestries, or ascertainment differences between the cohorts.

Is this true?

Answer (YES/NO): NO